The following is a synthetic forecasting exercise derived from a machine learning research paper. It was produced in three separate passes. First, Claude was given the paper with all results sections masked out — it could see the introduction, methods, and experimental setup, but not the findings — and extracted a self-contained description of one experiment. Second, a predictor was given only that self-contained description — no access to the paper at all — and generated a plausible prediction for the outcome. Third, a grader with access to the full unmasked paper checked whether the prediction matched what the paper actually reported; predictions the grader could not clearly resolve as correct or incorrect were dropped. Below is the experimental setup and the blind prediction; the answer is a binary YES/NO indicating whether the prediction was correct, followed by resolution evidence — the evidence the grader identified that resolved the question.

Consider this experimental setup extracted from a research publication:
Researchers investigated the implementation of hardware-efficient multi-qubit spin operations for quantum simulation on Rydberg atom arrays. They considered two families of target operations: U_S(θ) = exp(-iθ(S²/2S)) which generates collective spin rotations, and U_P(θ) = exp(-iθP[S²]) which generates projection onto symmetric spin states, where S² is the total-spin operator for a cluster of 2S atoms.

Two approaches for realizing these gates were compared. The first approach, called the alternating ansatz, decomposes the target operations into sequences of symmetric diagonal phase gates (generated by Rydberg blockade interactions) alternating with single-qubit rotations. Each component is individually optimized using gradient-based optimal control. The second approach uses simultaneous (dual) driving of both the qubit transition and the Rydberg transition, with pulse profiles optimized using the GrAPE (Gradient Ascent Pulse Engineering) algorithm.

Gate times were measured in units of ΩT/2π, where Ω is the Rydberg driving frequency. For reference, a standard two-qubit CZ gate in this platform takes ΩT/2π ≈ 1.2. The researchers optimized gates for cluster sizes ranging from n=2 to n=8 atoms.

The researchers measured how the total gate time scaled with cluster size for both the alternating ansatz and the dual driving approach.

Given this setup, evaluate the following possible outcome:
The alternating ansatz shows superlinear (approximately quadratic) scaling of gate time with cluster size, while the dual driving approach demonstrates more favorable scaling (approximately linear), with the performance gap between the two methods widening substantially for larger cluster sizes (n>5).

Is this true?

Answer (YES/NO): NO